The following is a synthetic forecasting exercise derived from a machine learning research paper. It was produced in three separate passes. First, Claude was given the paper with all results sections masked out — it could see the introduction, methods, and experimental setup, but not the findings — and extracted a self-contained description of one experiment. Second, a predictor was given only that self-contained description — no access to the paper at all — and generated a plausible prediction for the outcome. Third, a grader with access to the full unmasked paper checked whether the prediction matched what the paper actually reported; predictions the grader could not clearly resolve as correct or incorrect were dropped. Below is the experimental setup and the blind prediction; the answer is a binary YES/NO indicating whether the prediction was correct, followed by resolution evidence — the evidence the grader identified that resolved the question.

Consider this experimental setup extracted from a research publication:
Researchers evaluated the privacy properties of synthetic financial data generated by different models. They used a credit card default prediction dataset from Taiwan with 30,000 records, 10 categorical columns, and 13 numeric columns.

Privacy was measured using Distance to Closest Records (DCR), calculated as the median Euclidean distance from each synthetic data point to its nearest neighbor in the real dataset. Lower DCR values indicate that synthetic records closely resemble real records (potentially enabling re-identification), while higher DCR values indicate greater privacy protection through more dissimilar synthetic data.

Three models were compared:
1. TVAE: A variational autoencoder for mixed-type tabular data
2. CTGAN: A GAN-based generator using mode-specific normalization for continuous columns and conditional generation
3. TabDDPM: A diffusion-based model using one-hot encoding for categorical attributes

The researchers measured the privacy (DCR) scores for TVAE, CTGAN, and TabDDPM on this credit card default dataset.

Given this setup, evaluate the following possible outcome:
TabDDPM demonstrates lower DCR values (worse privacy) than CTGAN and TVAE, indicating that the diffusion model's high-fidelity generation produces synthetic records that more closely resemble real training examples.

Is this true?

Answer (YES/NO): NO